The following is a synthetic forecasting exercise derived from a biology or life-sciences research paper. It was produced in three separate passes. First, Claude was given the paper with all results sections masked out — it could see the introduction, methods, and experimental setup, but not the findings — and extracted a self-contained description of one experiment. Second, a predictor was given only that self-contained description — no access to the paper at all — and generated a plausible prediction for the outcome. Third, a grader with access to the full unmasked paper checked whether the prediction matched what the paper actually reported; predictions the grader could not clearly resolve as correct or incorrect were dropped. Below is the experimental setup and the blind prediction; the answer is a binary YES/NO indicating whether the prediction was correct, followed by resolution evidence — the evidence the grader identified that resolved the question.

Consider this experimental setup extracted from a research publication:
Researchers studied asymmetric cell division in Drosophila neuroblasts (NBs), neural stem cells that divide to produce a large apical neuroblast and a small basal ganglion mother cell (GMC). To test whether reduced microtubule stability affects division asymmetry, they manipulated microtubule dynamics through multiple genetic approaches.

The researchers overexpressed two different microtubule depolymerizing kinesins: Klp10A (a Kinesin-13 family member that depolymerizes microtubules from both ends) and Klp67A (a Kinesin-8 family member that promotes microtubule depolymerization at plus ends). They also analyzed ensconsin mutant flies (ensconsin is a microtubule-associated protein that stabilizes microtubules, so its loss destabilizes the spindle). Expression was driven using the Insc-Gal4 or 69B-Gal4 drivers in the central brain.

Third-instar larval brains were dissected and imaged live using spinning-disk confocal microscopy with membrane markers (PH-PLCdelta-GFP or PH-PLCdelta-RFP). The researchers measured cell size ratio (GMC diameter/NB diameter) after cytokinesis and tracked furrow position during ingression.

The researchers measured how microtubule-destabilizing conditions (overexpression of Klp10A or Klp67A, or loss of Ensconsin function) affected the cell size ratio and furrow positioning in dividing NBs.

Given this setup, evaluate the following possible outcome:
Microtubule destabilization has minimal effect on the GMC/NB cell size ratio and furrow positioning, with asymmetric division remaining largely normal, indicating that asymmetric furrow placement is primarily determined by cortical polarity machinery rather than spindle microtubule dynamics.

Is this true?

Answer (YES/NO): NO